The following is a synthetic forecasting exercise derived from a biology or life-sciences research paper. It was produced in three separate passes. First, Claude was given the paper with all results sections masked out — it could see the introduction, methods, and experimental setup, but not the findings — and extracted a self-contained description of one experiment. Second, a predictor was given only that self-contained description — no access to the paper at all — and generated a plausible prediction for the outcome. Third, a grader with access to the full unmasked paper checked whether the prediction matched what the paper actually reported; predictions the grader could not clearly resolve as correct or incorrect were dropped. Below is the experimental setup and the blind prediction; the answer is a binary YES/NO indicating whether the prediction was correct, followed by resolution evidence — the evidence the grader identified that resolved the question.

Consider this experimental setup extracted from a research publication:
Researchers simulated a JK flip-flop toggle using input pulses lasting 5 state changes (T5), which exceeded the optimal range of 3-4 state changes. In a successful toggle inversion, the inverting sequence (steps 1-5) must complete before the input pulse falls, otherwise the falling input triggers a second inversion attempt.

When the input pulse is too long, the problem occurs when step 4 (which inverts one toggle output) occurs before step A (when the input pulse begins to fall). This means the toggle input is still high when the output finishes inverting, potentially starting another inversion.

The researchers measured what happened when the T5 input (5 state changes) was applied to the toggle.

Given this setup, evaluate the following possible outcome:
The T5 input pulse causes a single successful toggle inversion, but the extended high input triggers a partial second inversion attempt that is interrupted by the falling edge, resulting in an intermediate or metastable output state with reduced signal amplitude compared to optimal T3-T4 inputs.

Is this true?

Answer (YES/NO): NO